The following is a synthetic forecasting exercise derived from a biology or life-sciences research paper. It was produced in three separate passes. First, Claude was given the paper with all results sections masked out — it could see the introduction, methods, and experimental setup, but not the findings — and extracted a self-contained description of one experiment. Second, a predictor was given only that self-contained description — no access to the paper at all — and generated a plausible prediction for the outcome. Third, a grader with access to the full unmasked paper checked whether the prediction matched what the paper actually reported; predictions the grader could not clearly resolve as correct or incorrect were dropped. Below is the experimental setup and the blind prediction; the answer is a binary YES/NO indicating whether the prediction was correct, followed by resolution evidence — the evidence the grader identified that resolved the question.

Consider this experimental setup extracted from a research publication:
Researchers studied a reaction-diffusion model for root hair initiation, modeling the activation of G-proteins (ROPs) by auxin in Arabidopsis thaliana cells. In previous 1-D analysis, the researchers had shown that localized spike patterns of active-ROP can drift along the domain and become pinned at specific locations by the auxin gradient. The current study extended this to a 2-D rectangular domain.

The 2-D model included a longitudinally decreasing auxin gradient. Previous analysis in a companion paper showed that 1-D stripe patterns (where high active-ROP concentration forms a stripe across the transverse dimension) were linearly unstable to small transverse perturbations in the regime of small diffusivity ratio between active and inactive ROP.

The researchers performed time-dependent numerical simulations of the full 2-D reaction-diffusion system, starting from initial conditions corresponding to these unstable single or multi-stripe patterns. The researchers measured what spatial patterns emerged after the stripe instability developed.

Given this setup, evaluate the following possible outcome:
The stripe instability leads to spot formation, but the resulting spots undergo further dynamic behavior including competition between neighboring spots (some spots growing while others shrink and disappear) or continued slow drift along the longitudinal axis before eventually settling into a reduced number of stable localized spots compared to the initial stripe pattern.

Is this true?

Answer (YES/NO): NO